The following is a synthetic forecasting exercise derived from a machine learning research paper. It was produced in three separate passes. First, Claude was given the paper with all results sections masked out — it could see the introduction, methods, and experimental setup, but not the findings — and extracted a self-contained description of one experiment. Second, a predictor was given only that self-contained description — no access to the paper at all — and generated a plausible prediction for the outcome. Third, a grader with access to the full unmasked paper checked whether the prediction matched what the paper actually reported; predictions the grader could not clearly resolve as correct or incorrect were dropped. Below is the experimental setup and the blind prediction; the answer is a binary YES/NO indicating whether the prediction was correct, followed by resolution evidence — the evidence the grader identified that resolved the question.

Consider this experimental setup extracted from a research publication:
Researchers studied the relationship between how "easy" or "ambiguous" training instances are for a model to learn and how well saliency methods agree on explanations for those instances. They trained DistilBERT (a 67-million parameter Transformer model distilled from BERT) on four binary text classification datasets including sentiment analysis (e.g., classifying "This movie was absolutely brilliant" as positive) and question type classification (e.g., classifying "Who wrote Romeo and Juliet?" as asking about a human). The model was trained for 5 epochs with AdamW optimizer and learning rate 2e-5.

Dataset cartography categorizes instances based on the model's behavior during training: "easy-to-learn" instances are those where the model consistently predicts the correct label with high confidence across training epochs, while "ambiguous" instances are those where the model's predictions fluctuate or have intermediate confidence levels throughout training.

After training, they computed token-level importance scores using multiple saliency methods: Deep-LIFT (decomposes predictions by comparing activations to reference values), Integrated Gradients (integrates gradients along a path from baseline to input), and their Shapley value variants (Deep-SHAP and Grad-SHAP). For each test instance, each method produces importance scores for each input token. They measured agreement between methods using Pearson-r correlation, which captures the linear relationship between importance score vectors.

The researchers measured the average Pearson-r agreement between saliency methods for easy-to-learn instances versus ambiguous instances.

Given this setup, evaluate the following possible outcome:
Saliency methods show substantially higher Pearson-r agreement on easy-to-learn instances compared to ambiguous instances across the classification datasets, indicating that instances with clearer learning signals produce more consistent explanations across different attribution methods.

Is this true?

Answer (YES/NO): NO